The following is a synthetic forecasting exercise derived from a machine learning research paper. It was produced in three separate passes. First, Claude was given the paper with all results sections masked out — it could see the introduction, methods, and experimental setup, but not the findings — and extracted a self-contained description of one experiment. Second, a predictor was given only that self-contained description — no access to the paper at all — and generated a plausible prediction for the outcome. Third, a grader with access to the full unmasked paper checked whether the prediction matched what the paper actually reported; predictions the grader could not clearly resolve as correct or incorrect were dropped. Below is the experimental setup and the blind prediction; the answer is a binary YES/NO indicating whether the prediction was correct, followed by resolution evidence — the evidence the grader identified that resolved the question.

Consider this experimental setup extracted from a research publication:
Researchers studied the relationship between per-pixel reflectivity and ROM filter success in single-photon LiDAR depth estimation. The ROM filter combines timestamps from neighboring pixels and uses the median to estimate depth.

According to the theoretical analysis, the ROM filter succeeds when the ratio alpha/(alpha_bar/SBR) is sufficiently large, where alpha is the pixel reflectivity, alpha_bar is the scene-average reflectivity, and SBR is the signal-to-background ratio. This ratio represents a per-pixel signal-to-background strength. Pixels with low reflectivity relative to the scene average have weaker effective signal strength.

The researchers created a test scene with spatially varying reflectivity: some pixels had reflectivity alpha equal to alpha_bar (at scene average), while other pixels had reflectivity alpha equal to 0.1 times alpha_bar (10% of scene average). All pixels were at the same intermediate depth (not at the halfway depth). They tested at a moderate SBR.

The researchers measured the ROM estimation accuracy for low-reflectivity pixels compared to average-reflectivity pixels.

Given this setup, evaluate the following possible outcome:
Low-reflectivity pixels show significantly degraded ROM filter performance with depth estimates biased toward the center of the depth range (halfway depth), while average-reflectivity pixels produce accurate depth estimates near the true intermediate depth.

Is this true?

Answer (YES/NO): YES